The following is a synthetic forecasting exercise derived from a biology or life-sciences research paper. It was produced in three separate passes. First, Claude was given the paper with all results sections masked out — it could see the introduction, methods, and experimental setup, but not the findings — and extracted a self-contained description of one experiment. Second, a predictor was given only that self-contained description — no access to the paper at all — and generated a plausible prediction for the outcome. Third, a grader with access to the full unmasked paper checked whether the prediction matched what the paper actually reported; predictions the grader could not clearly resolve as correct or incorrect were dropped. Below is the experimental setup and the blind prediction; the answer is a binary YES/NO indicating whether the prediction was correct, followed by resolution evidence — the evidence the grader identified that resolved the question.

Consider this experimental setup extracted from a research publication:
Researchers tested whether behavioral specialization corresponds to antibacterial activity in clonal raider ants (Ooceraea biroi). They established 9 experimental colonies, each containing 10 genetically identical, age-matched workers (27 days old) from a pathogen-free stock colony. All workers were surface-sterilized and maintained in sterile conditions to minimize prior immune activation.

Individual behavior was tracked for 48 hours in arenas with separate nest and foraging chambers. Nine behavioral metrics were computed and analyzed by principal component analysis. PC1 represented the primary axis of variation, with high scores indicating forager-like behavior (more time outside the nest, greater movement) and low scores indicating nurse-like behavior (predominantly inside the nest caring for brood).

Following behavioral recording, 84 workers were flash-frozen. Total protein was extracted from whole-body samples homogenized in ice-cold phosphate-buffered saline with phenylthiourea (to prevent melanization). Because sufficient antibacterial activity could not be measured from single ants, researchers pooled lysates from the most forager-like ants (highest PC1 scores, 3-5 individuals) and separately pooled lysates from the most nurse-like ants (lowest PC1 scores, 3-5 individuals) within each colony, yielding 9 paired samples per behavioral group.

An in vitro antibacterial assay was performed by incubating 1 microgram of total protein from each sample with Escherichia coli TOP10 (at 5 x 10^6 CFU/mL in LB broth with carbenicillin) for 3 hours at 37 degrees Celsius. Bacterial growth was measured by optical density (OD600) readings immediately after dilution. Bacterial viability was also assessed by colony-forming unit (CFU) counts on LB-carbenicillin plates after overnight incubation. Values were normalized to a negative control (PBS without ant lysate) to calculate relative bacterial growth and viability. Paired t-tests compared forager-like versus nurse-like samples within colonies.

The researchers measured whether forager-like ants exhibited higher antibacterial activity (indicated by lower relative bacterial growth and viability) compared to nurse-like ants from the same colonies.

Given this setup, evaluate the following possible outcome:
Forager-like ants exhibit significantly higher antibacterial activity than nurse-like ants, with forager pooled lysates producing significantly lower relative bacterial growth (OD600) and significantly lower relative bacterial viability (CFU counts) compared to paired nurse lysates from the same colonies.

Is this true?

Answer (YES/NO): NO